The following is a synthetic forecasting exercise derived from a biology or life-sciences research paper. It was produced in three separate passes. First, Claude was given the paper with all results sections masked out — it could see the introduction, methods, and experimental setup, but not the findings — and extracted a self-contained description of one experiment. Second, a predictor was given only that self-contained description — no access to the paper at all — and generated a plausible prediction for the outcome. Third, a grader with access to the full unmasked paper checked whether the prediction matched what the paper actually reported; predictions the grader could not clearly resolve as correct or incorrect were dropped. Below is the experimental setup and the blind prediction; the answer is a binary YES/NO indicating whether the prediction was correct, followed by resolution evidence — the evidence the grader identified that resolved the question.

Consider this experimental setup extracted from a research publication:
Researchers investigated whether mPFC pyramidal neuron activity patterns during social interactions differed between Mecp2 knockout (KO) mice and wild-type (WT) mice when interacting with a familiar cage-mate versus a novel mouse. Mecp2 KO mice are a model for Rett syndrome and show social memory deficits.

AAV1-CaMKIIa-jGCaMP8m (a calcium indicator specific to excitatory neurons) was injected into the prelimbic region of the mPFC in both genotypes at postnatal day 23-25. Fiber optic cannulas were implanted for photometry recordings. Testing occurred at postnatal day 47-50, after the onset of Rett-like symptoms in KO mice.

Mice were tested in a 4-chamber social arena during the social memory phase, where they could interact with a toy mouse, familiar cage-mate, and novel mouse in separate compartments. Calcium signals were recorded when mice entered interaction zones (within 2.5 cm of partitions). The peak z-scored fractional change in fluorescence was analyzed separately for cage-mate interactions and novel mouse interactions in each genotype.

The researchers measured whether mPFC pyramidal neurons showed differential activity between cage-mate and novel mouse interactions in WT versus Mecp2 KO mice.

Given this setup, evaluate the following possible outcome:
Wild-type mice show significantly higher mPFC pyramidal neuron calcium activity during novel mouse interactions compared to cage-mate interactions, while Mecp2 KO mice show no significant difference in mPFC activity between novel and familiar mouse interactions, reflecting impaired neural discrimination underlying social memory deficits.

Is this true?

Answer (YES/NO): NO